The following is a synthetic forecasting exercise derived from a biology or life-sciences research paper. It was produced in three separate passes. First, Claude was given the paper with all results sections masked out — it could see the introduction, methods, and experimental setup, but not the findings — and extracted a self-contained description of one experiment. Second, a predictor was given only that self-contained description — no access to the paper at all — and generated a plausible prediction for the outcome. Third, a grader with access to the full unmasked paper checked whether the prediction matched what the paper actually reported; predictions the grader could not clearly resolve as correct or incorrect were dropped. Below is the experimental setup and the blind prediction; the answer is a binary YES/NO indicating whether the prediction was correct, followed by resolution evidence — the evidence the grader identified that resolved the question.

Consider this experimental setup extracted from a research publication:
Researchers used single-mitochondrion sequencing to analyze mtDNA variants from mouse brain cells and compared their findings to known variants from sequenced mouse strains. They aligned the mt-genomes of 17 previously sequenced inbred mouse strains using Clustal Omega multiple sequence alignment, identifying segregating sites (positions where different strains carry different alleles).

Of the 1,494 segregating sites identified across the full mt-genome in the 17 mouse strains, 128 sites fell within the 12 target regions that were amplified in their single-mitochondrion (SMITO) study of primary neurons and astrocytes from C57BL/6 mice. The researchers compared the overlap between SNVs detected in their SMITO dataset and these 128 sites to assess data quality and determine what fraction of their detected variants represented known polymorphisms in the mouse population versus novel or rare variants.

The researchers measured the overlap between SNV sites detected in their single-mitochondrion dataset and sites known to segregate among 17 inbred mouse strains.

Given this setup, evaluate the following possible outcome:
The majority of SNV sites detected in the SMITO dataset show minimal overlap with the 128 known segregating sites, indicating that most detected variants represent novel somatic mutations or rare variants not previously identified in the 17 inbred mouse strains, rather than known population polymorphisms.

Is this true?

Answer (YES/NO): NO